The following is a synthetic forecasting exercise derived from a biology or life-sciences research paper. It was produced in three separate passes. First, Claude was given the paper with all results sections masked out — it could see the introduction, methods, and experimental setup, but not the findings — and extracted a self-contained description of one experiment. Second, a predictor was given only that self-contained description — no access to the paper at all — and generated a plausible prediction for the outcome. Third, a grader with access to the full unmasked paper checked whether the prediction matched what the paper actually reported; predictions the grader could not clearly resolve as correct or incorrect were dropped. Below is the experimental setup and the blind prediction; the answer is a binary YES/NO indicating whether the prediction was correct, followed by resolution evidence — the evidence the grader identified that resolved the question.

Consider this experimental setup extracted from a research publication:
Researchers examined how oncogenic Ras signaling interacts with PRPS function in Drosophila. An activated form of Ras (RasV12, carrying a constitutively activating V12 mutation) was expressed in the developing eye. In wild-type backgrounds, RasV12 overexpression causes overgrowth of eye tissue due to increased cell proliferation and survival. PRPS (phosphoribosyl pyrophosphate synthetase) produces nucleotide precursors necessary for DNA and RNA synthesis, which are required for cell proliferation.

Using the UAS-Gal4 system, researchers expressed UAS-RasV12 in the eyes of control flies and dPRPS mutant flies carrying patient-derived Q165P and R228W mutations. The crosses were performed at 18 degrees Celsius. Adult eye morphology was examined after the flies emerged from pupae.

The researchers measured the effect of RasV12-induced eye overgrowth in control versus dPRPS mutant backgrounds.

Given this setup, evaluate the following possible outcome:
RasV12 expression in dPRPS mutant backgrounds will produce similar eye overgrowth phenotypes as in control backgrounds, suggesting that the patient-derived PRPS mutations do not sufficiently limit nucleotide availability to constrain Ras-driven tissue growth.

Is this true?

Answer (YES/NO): NO